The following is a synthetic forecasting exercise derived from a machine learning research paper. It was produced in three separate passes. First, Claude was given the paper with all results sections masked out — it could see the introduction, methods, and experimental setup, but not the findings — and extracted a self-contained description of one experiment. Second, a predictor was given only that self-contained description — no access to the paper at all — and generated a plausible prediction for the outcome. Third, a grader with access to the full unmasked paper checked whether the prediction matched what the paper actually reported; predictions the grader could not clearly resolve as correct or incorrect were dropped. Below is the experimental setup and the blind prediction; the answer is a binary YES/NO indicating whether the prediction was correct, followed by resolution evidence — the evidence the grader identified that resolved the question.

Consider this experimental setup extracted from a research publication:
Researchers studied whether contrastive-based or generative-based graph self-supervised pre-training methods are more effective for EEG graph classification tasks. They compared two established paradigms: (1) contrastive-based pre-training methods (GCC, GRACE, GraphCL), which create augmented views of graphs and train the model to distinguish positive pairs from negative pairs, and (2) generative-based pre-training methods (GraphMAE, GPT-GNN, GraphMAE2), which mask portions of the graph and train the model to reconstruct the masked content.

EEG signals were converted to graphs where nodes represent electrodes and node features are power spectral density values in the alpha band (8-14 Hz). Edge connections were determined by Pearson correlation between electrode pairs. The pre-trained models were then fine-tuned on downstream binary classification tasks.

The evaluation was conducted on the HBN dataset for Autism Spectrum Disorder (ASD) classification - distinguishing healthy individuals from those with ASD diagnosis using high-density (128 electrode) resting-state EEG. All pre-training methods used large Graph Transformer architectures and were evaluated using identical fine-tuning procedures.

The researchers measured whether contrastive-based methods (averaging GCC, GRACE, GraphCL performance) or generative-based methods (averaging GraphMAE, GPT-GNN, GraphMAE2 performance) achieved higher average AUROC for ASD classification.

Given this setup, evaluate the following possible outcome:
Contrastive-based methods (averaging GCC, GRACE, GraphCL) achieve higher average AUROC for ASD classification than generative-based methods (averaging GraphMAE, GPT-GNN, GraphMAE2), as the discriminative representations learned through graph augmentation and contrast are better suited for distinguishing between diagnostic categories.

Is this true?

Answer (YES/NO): NO